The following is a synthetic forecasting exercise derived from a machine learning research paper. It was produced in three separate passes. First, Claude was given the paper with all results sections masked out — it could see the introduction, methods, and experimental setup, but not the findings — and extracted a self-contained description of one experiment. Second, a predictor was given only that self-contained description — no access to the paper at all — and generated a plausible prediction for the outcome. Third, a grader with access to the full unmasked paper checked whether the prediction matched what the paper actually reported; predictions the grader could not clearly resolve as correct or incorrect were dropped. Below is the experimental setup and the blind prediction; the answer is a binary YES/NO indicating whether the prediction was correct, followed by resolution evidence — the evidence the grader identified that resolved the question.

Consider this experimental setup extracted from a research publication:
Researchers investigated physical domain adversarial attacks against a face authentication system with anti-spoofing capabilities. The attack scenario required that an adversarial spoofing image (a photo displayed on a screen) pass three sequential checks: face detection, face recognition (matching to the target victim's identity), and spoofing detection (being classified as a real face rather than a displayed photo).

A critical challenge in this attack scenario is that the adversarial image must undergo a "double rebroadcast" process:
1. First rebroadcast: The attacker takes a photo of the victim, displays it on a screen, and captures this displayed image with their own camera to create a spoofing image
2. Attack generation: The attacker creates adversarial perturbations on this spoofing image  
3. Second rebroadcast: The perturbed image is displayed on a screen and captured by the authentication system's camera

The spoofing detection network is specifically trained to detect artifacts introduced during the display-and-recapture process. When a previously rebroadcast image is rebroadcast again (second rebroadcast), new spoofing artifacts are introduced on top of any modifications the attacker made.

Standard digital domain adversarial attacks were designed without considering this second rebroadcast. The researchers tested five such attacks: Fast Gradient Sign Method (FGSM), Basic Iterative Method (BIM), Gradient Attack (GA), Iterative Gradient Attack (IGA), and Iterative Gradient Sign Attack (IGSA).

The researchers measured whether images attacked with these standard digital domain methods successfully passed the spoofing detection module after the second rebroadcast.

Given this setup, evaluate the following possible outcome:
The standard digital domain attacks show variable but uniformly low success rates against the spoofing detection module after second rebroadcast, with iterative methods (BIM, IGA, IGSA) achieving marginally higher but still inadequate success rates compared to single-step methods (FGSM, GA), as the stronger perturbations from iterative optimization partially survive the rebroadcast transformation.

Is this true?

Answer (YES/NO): NO